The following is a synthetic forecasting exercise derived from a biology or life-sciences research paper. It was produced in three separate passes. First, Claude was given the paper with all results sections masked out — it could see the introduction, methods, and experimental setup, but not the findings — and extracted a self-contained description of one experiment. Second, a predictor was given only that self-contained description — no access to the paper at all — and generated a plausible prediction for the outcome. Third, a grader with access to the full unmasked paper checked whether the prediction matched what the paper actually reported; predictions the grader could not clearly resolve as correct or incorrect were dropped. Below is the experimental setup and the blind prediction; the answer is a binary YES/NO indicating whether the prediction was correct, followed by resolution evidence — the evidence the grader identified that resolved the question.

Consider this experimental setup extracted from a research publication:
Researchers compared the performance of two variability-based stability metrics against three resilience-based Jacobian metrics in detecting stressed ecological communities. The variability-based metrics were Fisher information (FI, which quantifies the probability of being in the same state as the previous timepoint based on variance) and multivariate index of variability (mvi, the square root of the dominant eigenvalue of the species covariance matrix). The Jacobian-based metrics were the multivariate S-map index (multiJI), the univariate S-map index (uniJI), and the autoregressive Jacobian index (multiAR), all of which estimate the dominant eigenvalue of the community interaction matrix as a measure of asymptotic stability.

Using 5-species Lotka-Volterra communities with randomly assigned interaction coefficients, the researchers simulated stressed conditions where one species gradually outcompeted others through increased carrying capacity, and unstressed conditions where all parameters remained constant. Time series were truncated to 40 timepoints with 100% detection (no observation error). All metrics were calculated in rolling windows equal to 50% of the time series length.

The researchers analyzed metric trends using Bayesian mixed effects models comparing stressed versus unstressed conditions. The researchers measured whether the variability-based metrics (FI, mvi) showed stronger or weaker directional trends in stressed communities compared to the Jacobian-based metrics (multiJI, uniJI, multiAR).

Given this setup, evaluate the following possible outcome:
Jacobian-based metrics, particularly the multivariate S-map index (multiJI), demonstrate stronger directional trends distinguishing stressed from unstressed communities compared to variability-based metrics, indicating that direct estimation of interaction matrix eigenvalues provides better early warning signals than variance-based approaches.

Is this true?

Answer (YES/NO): NO